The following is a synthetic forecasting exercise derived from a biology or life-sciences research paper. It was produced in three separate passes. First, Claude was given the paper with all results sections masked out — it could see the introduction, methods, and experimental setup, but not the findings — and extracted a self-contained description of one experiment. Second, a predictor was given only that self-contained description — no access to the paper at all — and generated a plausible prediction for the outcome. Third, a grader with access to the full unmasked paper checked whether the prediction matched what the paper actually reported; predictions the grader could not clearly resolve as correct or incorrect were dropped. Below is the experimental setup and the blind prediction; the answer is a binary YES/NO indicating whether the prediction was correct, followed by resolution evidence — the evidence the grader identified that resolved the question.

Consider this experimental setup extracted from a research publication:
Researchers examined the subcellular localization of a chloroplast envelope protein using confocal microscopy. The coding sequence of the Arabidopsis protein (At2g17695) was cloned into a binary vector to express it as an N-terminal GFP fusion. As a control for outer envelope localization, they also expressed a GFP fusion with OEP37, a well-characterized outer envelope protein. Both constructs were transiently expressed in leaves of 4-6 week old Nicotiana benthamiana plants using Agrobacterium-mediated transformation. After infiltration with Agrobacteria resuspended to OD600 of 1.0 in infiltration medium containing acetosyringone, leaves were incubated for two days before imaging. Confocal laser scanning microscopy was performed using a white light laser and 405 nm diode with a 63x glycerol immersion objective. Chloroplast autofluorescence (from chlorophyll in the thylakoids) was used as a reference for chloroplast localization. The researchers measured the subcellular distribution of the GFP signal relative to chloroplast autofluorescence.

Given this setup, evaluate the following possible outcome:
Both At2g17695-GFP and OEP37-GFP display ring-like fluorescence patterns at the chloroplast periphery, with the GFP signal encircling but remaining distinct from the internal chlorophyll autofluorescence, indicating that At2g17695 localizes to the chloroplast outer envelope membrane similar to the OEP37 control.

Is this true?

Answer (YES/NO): YES